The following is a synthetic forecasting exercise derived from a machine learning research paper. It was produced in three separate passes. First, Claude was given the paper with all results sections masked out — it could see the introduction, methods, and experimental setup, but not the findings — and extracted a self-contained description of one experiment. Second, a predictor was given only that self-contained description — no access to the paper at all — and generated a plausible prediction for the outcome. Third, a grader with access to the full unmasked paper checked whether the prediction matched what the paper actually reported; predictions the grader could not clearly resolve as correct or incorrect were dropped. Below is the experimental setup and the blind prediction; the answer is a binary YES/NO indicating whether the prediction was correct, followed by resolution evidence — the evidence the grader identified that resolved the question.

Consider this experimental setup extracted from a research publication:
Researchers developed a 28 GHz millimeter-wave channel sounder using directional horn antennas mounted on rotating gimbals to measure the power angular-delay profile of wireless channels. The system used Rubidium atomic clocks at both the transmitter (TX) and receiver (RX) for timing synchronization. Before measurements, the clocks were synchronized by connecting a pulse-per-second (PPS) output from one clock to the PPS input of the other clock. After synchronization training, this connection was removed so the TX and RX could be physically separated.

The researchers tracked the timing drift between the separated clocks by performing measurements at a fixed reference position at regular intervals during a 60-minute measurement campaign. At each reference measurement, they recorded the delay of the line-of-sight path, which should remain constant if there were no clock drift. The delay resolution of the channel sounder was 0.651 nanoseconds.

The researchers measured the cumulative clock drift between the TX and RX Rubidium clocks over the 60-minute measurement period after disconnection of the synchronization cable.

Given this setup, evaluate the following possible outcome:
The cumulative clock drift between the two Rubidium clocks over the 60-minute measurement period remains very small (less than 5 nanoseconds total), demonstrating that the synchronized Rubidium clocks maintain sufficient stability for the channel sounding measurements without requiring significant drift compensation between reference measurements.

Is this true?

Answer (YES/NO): NO